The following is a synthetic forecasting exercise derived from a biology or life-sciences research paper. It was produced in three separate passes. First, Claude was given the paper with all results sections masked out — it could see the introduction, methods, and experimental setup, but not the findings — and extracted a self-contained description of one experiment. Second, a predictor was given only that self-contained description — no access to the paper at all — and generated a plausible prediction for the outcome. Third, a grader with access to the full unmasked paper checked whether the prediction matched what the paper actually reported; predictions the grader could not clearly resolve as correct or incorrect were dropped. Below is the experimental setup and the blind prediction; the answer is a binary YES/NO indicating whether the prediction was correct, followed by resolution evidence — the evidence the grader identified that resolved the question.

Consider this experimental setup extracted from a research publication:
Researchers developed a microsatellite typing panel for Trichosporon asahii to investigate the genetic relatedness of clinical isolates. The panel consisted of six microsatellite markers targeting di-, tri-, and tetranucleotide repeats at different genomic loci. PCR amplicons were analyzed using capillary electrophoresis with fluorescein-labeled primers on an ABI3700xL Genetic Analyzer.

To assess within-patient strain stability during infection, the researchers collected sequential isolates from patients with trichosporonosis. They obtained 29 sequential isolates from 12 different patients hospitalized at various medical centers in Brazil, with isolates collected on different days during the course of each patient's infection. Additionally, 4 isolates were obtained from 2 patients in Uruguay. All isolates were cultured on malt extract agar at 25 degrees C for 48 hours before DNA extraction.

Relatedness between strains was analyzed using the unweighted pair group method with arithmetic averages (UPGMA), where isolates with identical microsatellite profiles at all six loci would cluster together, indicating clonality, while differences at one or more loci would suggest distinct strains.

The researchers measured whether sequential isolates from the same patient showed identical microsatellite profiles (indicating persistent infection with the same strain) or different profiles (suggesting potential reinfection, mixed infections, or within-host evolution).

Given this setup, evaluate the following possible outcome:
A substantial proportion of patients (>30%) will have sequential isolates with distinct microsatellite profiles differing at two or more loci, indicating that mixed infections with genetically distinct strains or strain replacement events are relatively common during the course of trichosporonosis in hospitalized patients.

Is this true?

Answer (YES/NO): NO